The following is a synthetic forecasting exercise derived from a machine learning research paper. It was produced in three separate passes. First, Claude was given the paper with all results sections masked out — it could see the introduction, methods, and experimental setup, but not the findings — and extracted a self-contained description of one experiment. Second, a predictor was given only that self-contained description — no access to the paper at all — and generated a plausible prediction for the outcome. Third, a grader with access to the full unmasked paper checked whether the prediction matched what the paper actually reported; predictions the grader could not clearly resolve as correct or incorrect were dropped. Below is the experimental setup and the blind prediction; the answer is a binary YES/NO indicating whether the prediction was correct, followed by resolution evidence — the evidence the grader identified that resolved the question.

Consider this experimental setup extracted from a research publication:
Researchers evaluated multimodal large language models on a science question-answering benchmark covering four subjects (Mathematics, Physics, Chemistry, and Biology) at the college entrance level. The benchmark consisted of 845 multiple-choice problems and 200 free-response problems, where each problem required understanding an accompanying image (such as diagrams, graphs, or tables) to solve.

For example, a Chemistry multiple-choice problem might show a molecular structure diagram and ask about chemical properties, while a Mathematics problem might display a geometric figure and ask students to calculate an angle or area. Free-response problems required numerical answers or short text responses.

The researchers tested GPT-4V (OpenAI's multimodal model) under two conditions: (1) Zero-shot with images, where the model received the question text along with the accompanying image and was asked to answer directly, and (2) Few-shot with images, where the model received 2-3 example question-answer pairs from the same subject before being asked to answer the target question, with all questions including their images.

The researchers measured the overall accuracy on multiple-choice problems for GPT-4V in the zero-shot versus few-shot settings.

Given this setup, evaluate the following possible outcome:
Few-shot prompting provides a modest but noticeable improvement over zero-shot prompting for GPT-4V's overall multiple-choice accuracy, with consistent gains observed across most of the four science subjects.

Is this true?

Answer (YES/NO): NO